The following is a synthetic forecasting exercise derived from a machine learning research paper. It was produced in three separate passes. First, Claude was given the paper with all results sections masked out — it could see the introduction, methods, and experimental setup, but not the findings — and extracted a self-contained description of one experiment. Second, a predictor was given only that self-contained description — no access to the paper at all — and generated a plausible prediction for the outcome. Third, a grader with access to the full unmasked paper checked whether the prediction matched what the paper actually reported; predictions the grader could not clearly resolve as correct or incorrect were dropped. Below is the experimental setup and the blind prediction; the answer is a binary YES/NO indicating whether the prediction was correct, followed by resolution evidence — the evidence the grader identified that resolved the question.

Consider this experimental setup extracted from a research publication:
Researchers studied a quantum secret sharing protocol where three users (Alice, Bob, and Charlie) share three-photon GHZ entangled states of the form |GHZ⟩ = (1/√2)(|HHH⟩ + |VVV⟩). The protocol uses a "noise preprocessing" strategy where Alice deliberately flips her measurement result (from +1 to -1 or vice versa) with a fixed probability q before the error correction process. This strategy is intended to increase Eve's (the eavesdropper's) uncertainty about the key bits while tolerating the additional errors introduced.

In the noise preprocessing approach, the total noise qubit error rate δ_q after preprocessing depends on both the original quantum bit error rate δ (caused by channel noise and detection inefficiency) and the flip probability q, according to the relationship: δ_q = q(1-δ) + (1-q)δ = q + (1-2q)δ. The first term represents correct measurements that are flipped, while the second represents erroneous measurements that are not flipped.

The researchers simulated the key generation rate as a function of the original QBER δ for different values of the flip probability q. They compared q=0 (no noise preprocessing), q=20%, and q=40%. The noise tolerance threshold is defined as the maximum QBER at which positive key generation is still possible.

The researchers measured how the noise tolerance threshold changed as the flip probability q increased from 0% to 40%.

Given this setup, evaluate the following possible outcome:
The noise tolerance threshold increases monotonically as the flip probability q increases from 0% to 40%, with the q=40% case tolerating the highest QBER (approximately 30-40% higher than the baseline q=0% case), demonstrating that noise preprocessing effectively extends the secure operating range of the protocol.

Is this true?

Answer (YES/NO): NO